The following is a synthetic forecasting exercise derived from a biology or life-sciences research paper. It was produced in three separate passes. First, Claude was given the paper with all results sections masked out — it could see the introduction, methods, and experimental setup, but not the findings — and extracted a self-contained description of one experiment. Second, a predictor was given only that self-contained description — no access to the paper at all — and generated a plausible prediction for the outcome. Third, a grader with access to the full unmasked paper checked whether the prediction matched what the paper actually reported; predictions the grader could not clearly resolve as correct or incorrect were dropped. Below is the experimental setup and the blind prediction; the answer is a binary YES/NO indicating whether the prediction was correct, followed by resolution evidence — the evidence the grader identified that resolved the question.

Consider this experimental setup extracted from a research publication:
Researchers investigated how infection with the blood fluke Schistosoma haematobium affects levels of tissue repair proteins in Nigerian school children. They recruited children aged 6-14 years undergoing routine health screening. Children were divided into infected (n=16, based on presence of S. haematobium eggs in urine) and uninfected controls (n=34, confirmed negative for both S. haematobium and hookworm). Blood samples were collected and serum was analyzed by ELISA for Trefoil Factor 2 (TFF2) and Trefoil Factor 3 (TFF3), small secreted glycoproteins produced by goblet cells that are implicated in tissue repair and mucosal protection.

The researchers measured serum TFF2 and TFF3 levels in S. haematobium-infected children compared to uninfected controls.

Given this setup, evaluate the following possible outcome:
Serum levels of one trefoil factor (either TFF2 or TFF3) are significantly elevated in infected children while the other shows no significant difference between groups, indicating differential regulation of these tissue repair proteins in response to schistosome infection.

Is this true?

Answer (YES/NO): NO